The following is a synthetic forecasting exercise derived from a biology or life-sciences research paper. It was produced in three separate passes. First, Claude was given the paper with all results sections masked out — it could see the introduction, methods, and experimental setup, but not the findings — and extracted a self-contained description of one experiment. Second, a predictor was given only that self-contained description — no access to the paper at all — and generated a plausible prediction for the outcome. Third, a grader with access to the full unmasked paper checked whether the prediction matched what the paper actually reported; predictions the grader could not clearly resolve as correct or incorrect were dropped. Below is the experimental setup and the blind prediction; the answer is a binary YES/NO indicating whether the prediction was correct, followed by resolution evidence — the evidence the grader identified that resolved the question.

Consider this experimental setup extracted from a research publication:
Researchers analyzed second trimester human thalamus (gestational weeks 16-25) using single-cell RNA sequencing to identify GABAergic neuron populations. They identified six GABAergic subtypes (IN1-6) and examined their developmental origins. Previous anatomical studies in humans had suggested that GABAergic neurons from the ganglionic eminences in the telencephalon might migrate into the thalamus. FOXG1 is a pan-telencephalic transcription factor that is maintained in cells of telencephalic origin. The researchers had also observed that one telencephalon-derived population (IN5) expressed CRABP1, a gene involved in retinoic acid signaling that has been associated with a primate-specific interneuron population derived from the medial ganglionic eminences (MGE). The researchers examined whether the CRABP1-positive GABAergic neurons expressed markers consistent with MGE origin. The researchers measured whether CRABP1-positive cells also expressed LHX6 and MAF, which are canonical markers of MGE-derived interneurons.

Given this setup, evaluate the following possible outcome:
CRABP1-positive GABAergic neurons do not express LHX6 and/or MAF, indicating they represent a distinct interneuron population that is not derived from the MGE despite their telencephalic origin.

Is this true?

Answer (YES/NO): NO